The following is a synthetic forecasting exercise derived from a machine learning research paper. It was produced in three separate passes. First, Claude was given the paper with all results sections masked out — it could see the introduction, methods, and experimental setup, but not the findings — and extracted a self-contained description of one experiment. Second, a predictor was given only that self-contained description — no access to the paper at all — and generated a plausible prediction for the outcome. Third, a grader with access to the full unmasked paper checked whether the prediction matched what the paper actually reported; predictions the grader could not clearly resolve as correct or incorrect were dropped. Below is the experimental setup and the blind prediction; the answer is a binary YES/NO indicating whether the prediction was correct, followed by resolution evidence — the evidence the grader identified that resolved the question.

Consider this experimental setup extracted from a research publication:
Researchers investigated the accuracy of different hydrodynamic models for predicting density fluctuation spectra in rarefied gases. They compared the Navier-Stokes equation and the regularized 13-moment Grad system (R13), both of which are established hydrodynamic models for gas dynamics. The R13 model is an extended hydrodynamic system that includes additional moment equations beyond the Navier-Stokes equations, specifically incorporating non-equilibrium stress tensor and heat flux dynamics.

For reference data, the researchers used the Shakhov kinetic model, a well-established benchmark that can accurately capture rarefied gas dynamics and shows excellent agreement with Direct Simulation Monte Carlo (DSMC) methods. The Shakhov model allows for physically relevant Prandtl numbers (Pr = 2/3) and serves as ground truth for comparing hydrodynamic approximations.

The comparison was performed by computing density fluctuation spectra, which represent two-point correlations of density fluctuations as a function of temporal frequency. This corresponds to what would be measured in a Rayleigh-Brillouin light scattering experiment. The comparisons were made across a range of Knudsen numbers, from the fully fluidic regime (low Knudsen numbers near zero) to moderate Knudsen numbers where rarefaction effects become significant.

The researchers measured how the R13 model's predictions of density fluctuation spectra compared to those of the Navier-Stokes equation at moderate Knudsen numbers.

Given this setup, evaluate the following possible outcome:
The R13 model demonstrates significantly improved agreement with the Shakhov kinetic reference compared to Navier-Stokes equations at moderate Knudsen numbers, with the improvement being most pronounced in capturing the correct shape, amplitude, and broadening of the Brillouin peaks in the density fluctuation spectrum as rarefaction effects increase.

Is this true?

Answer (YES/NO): NO